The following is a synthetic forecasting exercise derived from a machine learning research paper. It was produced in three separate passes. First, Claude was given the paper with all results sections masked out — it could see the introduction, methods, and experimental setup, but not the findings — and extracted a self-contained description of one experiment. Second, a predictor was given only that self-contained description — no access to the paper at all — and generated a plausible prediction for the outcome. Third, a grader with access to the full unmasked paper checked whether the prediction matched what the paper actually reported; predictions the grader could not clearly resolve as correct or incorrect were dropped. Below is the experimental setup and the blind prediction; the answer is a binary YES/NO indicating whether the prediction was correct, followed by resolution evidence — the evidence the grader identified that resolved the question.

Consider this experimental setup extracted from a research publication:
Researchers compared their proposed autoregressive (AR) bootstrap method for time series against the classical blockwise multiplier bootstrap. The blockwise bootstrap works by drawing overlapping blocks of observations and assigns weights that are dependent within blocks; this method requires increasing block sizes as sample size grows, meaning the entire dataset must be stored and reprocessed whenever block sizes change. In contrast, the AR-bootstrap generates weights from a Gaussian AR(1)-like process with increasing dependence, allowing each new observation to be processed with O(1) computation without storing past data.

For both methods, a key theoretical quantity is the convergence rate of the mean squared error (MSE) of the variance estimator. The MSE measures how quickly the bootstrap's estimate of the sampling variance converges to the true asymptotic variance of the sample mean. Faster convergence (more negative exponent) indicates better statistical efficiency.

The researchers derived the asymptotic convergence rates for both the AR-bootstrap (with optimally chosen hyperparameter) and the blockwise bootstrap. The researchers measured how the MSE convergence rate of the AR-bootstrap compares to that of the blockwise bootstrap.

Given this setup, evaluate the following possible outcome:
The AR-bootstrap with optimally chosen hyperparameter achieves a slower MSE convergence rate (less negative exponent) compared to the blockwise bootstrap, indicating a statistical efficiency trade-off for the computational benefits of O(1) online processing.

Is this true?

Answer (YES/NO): YES